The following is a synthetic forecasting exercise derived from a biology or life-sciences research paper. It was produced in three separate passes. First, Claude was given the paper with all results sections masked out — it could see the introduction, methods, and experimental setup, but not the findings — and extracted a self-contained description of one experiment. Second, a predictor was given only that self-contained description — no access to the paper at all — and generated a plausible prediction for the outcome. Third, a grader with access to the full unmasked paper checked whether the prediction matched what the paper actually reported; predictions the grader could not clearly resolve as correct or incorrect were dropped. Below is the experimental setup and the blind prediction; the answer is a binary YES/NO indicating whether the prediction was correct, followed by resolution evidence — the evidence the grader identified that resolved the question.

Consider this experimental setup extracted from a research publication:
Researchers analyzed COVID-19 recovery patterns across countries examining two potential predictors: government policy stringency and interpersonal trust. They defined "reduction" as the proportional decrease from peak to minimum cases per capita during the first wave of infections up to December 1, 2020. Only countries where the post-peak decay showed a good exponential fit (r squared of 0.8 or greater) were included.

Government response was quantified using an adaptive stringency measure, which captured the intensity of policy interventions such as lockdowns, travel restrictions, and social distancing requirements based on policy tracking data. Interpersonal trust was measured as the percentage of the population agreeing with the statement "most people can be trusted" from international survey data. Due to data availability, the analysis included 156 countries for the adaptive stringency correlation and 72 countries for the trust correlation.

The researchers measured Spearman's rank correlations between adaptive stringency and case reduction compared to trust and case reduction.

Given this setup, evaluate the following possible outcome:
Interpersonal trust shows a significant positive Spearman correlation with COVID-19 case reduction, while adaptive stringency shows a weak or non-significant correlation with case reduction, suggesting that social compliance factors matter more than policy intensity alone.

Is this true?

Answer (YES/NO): NO